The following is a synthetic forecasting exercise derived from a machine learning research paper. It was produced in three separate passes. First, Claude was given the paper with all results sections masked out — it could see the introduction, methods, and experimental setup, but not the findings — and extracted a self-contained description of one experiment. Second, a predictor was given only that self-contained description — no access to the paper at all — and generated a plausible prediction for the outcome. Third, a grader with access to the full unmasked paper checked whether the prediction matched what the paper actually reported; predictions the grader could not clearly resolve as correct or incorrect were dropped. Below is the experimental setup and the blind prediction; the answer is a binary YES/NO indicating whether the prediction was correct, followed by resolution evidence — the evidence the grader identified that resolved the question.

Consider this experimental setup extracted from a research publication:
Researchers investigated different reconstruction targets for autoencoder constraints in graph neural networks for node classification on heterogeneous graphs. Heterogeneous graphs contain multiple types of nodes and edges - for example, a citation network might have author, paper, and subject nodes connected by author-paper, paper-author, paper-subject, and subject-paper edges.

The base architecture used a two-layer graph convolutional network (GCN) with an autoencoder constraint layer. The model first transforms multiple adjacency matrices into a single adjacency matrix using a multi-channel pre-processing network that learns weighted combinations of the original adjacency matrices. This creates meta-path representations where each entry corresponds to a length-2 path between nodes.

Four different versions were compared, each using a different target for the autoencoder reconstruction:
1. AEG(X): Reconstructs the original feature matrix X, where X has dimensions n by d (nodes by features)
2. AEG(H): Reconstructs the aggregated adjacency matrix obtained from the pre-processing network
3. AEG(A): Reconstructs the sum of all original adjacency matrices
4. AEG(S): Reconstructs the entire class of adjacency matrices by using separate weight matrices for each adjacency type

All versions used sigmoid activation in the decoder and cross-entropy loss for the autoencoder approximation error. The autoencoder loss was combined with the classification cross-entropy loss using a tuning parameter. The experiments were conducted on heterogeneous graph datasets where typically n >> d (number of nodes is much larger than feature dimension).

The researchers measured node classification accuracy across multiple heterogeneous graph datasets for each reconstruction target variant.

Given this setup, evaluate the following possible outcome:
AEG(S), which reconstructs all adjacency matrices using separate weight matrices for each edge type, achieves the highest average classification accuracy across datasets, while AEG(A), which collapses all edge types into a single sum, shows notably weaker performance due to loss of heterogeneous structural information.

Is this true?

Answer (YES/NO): NO